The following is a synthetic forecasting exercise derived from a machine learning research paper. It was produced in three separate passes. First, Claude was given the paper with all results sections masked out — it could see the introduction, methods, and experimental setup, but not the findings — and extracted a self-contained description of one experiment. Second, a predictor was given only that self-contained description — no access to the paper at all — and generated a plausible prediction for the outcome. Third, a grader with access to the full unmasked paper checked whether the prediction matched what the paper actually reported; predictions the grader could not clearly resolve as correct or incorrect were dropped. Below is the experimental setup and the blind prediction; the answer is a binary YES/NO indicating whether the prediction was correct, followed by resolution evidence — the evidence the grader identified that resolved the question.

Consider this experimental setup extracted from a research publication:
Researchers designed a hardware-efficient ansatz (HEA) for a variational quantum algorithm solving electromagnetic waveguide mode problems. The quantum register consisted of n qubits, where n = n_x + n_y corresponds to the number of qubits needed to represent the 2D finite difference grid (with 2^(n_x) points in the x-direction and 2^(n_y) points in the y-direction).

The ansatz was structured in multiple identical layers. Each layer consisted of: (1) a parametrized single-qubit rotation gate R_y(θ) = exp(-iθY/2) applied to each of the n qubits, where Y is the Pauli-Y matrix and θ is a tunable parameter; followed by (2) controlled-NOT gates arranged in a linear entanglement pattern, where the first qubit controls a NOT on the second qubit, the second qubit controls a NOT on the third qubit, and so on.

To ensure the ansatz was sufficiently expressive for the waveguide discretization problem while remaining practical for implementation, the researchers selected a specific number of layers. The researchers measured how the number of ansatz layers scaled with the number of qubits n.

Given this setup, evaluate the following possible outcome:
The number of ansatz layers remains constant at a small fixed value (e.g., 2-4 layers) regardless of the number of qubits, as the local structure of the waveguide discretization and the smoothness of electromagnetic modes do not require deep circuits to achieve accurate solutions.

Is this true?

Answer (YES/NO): NO